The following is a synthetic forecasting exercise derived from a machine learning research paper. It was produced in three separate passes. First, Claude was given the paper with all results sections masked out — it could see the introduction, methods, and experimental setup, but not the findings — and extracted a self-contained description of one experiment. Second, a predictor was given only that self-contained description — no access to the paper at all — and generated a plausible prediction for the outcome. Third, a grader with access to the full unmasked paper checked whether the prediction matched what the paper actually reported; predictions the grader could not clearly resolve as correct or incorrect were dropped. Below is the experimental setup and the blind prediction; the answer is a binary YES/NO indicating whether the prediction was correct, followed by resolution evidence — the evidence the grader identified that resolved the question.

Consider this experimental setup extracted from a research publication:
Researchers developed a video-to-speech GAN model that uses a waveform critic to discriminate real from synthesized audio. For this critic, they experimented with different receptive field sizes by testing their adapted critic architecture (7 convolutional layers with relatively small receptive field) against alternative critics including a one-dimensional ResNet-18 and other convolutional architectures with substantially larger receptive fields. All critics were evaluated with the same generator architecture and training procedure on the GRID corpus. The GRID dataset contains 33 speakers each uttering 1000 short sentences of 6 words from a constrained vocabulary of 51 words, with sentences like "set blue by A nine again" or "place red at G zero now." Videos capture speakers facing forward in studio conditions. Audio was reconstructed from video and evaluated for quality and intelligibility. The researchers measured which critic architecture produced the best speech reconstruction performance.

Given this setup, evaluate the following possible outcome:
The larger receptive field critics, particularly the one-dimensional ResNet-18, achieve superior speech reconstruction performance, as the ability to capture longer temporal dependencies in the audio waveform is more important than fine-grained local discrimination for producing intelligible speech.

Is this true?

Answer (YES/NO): NO